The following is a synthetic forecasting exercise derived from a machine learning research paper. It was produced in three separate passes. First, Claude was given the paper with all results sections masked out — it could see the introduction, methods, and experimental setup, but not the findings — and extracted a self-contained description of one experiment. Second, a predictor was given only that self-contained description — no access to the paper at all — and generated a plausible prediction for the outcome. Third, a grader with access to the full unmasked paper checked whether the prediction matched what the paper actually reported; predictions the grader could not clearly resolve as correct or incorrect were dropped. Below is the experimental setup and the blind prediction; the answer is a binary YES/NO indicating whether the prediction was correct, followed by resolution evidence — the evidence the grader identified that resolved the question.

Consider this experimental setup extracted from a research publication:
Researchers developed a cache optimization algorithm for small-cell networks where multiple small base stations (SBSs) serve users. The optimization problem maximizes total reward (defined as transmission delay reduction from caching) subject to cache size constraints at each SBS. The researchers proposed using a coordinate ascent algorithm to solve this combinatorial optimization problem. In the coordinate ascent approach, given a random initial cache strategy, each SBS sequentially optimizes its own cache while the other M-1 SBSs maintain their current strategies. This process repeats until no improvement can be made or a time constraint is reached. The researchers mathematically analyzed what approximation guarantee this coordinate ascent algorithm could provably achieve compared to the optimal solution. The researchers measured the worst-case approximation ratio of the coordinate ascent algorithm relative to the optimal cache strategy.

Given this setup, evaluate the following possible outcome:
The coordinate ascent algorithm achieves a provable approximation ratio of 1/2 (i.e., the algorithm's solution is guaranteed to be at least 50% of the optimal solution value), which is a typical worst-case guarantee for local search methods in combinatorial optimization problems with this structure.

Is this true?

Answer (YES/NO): YES